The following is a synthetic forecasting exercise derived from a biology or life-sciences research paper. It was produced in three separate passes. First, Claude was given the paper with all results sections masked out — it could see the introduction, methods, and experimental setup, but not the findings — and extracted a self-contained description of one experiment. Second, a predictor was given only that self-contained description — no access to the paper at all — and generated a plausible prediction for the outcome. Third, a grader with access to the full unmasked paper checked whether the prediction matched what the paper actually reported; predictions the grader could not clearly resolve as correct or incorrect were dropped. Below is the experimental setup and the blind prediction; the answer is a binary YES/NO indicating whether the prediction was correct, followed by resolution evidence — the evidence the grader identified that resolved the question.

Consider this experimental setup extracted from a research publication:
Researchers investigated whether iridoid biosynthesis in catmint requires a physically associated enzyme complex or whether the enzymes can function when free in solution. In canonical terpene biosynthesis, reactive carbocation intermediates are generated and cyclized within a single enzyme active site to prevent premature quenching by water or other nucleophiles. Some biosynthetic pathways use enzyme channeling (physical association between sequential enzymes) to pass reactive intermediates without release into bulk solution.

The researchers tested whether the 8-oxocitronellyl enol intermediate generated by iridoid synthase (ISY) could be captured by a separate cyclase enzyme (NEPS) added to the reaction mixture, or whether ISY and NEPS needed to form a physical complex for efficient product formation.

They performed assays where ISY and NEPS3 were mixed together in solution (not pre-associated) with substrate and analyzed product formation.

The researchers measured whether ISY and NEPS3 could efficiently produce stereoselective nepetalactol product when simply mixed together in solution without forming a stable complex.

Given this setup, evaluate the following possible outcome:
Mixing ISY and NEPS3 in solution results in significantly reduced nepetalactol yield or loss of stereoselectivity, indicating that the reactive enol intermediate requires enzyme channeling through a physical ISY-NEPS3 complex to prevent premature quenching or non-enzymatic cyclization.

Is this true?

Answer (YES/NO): NO